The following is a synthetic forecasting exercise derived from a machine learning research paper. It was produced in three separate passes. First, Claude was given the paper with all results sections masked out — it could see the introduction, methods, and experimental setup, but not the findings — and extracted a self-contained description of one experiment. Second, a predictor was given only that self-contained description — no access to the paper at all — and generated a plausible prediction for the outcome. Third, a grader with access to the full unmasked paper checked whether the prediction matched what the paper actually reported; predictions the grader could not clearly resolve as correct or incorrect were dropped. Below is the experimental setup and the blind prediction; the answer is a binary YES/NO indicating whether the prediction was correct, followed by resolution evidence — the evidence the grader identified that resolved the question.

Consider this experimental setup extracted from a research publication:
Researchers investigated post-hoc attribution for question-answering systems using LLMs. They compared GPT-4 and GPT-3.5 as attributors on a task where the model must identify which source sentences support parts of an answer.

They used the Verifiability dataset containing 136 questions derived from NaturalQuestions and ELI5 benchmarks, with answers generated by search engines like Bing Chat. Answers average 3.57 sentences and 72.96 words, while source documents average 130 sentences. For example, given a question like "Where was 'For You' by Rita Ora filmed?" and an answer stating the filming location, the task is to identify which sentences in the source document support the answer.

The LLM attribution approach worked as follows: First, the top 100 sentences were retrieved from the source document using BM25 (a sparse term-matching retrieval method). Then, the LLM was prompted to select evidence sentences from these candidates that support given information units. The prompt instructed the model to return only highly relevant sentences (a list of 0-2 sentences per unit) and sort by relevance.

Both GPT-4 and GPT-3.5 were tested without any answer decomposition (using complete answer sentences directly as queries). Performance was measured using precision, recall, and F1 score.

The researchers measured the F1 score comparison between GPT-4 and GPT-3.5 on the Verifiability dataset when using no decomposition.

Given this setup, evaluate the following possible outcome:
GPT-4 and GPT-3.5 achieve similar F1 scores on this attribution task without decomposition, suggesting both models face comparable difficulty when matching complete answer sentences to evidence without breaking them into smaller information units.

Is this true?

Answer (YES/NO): YES